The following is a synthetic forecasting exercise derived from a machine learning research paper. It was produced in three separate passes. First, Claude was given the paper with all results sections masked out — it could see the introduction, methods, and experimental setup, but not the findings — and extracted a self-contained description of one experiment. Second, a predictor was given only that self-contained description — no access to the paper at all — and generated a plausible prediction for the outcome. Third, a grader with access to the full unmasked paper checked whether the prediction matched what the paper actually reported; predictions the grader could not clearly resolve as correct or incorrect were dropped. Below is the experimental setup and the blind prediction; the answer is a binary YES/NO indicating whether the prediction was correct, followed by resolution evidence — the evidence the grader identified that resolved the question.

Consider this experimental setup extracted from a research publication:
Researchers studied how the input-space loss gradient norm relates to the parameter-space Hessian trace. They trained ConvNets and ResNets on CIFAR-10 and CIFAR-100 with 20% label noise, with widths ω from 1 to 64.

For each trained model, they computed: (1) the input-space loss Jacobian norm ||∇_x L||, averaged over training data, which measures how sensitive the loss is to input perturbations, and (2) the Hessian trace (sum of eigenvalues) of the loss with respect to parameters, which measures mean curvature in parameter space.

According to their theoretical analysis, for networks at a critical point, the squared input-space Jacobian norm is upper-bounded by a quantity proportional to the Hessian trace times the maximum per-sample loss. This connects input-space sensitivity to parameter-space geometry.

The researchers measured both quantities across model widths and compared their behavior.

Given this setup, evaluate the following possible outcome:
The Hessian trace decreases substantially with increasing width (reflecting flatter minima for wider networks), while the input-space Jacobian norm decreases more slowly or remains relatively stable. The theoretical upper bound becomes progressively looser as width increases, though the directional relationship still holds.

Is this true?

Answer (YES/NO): NO